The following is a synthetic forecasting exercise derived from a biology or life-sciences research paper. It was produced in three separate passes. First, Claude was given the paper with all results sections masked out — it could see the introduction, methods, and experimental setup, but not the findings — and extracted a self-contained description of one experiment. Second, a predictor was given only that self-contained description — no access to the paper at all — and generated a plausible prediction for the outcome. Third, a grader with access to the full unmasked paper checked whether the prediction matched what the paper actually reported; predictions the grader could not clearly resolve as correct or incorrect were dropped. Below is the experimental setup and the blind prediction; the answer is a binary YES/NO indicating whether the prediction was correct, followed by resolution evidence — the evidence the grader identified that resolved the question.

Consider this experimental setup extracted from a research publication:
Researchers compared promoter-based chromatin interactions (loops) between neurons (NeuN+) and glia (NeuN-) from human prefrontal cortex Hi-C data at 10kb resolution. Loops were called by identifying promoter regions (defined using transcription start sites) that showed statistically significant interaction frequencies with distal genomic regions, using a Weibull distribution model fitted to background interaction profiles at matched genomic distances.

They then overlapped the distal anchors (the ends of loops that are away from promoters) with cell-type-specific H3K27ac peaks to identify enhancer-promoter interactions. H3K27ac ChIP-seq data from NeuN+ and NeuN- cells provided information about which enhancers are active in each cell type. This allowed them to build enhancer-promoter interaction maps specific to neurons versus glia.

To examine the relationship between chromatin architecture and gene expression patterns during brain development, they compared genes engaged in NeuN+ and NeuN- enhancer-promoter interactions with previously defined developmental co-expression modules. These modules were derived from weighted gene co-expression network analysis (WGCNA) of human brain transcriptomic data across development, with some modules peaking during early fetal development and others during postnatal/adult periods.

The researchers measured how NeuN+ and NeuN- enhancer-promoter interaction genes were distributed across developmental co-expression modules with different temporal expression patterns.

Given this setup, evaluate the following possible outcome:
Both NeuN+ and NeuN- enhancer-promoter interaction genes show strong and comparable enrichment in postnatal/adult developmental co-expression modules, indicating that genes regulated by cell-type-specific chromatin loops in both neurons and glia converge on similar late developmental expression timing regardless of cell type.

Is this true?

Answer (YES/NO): NO